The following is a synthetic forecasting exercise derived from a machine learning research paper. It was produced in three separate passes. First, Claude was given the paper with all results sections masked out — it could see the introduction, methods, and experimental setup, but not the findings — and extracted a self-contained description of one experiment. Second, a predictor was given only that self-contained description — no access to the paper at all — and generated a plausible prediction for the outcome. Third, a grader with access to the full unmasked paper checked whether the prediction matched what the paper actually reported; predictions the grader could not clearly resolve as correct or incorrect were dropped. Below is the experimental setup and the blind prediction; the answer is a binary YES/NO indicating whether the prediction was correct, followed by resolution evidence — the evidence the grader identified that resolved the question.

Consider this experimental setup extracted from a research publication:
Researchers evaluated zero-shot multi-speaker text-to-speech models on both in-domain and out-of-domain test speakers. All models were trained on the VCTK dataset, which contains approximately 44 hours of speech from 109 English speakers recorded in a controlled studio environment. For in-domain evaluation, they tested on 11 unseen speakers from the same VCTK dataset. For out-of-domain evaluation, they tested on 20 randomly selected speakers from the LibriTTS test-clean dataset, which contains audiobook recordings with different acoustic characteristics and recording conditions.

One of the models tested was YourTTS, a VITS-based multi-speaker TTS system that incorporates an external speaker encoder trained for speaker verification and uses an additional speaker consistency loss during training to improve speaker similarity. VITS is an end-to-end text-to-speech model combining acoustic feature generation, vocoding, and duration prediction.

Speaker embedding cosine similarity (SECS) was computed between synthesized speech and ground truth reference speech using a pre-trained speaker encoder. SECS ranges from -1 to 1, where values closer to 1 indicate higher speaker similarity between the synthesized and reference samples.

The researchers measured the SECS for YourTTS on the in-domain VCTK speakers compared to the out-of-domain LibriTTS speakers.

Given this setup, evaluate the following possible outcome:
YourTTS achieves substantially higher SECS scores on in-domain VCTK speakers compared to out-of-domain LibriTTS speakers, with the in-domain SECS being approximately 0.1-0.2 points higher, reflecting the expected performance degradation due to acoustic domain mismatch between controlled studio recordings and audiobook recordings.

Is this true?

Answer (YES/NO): YES